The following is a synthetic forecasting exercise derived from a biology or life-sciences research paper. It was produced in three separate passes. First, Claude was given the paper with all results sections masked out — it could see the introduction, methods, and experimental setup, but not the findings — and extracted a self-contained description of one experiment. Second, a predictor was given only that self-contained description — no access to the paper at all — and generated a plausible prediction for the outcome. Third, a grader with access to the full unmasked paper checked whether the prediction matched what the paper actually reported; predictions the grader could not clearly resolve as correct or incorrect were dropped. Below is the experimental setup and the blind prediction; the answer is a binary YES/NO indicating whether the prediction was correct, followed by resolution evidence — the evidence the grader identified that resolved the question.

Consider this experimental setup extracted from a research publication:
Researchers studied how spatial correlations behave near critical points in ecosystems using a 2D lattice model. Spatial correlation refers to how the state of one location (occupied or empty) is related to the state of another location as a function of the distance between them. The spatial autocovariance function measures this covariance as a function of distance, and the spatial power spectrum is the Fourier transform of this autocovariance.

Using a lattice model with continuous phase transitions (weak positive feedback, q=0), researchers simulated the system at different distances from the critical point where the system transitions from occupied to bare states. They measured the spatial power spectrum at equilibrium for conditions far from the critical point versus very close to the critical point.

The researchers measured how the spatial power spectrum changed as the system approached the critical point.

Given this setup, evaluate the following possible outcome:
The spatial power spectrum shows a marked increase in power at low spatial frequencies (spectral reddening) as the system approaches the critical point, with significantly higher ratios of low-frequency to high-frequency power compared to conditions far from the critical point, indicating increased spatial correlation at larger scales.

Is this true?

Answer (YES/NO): YES